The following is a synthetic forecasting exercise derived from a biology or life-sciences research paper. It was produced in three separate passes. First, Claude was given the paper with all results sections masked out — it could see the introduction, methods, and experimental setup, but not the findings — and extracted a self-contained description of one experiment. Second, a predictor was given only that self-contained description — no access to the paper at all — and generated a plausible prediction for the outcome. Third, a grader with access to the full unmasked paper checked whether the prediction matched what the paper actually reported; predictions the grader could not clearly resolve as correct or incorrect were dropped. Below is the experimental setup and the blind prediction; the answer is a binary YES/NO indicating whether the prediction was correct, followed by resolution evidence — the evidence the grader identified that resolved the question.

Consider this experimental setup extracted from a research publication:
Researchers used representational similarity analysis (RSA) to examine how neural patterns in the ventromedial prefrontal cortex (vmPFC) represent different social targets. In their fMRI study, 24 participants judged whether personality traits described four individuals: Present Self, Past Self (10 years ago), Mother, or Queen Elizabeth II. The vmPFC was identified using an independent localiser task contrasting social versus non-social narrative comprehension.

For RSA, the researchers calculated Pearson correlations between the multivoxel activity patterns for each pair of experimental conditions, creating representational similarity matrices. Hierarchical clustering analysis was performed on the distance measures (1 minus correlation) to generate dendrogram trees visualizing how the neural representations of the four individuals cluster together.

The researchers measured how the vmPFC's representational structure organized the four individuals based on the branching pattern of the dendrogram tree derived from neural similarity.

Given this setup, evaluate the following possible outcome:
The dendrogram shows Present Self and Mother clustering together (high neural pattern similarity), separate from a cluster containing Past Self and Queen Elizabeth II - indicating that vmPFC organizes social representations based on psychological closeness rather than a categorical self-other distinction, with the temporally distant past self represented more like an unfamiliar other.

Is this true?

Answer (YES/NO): NO